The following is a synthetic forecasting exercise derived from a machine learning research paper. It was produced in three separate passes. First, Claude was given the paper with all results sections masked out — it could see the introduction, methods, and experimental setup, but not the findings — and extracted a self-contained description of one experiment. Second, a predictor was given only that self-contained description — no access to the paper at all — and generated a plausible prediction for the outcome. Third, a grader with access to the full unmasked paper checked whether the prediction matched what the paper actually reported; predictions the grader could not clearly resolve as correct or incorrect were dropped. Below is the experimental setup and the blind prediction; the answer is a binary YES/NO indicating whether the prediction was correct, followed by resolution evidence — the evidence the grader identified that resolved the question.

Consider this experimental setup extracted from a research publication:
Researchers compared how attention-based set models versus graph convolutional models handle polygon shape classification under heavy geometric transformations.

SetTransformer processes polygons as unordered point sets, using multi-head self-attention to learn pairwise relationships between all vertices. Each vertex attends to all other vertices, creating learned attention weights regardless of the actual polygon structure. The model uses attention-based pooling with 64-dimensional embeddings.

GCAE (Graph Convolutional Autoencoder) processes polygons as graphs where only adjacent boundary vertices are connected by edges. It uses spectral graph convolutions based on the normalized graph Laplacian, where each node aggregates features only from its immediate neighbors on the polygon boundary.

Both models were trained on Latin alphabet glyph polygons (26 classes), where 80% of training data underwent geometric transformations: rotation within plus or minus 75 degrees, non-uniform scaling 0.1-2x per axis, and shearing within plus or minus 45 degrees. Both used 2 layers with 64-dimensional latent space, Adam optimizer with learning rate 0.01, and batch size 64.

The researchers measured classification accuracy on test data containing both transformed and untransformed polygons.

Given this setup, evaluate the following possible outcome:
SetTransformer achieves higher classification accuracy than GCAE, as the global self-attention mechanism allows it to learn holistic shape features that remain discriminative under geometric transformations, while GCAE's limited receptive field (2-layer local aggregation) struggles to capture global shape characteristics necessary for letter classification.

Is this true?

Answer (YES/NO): YES